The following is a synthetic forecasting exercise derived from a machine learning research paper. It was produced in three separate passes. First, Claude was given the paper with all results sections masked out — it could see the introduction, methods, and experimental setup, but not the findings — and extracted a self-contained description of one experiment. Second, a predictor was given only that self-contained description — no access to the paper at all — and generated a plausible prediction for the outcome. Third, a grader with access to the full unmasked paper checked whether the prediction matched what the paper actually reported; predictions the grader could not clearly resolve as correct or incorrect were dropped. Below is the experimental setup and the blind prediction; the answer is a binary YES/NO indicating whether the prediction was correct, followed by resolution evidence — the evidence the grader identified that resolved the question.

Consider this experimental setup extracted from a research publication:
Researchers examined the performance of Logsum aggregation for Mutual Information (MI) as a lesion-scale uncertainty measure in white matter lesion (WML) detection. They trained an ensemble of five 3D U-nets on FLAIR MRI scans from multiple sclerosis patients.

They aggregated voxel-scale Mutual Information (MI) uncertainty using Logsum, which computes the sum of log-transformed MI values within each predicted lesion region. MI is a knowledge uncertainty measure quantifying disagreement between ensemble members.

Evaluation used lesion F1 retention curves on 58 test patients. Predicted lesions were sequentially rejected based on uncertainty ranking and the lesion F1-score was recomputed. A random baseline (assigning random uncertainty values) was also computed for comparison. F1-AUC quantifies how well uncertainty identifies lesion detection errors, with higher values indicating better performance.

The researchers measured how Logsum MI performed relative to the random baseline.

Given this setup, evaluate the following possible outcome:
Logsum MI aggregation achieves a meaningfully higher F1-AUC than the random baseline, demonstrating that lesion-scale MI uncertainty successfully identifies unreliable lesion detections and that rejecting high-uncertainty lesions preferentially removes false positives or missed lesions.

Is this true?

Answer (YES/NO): NO